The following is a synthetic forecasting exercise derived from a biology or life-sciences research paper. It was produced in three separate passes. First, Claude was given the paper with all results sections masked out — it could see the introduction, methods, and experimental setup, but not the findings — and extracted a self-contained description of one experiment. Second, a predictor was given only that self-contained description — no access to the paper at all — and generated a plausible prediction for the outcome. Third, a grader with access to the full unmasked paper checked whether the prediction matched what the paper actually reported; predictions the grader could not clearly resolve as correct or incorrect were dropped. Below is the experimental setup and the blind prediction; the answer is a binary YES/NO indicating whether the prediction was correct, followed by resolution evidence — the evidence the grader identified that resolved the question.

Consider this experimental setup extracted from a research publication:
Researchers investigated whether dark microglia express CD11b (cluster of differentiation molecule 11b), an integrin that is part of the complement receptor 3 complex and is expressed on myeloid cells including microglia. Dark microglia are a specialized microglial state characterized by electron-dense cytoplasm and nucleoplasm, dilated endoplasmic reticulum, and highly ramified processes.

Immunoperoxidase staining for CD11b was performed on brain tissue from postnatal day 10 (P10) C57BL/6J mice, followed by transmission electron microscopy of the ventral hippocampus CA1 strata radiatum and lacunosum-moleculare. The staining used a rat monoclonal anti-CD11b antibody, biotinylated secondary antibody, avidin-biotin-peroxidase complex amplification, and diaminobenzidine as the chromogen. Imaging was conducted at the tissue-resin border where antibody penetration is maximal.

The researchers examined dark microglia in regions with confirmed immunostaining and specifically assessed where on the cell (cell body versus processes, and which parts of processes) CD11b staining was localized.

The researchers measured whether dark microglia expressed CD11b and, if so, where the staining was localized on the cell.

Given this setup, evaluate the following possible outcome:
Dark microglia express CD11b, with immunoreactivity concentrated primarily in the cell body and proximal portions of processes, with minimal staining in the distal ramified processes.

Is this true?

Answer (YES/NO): NO